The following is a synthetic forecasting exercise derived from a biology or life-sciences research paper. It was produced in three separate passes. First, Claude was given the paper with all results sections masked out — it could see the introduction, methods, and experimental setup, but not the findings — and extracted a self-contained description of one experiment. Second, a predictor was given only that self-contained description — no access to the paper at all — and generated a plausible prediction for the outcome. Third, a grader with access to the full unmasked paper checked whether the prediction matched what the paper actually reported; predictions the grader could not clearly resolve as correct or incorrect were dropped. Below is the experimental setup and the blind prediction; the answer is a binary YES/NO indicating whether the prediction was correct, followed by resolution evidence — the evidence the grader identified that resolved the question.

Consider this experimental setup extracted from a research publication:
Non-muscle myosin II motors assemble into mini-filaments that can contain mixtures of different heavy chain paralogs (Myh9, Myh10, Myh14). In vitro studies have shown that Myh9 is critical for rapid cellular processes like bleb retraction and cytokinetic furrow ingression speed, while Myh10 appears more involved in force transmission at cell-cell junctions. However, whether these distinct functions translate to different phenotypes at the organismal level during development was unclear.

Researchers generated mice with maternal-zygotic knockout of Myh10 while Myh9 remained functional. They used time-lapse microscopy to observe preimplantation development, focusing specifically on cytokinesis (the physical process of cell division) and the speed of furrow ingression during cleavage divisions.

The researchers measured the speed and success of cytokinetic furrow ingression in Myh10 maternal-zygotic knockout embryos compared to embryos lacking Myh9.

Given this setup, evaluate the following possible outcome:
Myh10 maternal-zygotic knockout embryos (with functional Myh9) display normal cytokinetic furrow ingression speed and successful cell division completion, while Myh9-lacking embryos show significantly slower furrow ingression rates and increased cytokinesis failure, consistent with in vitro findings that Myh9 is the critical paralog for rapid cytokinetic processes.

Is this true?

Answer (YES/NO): YES